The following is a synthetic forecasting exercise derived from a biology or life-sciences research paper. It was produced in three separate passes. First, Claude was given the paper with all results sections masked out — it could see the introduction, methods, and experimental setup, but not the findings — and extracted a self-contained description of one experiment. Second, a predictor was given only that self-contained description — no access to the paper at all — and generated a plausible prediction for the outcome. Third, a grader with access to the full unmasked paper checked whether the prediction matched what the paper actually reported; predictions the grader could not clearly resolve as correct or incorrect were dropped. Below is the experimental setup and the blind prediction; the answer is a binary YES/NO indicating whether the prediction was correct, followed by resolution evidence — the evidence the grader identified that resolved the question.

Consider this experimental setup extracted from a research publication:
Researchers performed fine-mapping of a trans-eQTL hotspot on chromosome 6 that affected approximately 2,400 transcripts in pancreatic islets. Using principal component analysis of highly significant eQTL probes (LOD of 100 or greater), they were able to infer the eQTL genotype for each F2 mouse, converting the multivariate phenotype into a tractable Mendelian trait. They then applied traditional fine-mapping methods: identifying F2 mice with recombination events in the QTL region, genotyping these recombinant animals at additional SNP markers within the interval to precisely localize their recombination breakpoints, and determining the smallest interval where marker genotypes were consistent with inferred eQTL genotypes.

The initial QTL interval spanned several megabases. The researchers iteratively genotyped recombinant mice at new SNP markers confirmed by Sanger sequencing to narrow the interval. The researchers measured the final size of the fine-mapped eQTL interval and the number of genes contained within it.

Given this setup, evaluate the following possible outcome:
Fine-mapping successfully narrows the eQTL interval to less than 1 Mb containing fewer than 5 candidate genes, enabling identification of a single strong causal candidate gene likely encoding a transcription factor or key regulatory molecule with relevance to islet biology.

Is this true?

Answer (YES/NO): NO